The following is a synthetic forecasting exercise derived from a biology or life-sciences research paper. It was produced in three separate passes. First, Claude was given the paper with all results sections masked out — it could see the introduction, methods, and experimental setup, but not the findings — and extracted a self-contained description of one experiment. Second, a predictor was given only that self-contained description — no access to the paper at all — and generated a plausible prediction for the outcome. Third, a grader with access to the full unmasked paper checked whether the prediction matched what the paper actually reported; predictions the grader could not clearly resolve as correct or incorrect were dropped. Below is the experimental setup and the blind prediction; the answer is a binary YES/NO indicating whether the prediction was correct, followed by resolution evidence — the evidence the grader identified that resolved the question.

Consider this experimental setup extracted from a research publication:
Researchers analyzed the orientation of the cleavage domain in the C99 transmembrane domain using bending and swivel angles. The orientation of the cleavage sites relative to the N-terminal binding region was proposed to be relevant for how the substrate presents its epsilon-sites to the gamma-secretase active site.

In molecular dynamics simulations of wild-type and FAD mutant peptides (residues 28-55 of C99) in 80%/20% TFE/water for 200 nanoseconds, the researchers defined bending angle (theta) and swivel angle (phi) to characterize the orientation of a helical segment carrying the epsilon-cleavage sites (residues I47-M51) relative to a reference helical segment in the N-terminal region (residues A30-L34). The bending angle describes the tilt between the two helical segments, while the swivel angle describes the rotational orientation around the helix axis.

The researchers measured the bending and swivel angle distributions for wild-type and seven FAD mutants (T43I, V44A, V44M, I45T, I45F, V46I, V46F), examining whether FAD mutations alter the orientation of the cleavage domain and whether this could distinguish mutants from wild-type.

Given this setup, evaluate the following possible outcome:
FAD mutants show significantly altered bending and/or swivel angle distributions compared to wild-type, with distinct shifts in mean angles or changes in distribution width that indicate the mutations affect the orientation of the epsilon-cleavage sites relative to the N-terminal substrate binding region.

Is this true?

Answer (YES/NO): NO